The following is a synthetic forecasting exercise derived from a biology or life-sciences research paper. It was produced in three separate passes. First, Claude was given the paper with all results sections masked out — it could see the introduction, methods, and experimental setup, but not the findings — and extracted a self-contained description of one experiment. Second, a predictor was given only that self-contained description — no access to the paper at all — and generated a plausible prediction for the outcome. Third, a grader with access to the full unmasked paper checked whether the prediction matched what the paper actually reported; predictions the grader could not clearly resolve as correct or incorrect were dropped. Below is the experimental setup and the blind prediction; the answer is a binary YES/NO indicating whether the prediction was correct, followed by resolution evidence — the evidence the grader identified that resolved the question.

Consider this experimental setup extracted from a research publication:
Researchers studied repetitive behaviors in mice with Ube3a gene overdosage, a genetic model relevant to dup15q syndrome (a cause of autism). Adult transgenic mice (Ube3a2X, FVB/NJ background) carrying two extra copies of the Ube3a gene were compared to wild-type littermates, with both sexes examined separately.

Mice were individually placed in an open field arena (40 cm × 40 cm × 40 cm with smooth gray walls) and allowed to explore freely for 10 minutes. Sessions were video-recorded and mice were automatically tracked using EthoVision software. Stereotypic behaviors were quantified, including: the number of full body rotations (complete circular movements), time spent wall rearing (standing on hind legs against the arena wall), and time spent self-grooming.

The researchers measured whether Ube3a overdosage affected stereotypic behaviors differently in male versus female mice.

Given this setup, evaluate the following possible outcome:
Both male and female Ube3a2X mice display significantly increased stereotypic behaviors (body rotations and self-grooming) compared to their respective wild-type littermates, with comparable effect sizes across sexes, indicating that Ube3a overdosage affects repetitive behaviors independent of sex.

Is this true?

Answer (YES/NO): NO